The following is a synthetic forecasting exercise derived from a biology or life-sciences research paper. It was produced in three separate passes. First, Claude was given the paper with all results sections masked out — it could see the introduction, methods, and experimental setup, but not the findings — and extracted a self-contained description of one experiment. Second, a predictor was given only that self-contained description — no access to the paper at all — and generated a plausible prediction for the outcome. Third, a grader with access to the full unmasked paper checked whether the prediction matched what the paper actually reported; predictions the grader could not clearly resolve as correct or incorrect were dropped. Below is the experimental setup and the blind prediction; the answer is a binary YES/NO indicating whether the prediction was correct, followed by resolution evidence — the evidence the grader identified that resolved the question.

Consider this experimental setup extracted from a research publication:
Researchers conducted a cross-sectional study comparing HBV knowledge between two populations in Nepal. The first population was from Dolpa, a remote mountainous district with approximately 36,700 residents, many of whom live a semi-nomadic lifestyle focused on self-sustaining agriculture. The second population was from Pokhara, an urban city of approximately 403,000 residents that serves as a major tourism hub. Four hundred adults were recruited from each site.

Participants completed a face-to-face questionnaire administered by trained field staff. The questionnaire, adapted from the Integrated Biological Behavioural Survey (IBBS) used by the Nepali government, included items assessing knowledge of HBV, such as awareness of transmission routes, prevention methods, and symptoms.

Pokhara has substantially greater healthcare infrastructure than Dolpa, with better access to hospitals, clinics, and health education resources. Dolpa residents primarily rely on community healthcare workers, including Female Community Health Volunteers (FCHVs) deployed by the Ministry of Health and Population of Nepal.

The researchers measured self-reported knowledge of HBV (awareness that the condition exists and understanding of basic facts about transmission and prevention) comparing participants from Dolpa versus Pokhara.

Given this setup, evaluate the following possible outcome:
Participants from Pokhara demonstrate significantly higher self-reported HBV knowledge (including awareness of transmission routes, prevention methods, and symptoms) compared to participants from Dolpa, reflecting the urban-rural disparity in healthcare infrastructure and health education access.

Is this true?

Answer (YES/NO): NO